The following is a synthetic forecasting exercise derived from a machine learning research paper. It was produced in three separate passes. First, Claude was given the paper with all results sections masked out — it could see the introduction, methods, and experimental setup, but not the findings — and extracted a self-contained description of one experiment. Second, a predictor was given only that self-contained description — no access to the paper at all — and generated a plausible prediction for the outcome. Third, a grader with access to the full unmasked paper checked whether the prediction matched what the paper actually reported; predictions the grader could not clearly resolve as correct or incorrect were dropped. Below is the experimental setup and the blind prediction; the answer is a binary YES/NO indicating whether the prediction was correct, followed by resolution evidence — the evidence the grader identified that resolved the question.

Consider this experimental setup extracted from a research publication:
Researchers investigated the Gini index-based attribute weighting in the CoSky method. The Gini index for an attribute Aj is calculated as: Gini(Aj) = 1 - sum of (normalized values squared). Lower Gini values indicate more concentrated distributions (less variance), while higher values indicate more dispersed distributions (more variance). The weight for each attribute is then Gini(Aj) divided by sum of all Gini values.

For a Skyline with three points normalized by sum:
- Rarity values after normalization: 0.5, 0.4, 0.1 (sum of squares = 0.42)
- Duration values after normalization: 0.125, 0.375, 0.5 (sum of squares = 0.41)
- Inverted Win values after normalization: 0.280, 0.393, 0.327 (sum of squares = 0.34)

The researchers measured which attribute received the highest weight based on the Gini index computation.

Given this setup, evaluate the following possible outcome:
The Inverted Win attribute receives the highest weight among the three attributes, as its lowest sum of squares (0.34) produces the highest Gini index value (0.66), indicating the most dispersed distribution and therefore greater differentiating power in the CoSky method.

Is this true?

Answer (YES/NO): YES